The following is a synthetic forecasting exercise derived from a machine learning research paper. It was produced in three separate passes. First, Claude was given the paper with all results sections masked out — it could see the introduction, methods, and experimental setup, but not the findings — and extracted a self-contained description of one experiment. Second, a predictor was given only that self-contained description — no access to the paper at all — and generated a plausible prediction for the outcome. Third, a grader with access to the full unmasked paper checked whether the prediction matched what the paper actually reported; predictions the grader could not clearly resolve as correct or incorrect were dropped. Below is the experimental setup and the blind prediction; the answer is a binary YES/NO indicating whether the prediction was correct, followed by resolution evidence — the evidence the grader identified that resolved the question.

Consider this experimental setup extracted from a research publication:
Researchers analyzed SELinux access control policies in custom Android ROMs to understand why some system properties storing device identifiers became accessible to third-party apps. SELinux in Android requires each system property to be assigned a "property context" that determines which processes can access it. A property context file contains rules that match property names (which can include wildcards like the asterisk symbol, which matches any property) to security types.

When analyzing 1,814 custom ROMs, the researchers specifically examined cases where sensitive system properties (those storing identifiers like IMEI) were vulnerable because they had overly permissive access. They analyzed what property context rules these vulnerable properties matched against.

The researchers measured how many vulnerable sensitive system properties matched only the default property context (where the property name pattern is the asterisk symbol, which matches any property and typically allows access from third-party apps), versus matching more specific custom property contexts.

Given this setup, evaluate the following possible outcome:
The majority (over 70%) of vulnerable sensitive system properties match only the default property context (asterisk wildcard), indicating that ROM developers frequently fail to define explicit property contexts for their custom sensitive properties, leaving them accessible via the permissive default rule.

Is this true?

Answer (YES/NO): NO